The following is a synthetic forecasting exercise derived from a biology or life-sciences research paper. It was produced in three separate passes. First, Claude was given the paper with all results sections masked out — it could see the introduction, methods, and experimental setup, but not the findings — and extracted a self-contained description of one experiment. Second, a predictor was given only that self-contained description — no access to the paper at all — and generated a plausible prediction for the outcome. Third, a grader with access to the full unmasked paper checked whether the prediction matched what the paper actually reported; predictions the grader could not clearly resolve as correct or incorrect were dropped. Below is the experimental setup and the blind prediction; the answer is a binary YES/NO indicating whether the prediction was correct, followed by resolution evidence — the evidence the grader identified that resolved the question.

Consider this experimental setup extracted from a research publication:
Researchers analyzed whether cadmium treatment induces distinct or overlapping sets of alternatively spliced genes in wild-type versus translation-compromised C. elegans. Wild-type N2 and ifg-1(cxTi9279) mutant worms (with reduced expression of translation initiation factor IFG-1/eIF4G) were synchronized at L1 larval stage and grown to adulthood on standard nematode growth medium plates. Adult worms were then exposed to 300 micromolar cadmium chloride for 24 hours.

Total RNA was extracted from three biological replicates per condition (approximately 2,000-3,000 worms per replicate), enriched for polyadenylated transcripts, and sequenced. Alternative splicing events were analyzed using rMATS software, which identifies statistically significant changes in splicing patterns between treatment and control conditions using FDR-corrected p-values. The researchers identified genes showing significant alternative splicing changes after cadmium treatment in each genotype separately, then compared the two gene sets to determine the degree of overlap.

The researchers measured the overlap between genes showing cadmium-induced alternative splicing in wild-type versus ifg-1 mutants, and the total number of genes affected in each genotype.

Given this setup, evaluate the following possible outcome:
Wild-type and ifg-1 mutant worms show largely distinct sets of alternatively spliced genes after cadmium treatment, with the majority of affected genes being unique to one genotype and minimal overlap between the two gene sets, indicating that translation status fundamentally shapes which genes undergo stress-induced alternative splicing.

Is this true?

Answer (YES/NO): NO